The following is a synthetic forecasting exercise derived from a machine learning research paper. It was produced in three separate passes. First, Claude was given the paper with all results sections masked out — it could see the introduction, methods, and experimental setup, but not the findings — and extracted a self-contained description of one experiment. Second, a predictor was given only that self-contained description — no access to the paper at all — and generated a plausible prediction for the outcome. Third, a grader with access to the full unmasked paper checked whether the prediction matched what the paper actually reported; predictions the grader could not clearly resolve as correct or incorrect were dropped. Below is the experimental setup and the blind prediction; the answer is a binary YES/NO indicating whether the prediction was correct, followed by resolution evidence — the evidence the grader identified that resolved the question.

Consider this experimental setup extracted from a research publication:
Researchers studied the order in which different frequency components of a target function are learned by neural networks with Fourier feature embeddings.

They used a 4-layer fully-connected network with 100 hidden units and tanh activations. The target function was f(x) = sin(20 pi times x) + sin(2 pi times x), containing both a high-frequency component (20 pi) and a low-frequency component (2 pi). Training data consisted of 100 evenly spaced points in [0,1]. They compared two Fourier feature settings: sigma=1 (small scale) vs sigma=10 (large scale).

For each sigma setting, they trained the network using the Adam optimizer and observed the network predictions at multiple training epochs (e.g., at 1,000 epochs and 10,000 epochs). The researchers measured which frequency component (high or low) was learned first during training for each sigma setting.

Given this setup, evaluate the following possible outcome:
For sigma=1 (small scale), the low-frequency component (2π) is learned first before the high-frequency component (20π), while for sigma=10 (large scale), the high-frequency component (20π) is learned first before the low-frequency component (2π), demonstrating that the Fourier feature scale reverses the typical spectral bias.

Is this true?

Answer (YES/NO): YES